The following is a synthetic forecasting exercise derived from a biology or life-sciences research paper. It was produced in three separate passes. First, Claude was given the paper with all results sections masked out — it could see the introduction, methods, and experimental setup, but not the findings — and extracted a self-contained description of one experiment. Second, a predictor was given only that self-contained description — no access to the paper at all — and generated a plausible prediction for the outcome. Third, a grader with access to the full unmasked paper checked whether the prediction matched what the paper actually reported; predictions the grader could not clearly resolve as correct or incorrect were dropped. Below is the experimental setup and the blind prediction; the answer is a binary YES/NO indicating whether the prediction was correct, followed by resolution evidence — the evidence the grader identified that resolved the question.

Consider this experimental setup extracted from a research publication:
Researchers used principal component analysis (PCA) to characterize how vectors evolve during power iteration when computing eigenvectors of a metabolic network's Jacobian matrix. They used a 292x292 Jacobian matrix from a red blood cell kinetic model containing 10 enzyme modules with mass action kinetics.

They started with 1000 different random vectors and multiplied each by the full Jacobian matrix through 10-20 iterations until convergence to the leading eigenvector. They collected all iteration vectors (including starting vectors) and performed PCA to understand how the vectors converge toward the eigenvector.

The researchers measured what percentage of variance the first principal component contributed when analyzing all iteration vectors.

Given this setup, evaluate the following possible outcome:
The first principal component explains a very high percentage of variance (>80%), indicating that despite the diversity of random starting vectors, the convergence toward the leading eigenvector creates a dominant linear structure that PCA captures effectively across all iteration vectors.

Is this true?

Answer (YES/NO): NO